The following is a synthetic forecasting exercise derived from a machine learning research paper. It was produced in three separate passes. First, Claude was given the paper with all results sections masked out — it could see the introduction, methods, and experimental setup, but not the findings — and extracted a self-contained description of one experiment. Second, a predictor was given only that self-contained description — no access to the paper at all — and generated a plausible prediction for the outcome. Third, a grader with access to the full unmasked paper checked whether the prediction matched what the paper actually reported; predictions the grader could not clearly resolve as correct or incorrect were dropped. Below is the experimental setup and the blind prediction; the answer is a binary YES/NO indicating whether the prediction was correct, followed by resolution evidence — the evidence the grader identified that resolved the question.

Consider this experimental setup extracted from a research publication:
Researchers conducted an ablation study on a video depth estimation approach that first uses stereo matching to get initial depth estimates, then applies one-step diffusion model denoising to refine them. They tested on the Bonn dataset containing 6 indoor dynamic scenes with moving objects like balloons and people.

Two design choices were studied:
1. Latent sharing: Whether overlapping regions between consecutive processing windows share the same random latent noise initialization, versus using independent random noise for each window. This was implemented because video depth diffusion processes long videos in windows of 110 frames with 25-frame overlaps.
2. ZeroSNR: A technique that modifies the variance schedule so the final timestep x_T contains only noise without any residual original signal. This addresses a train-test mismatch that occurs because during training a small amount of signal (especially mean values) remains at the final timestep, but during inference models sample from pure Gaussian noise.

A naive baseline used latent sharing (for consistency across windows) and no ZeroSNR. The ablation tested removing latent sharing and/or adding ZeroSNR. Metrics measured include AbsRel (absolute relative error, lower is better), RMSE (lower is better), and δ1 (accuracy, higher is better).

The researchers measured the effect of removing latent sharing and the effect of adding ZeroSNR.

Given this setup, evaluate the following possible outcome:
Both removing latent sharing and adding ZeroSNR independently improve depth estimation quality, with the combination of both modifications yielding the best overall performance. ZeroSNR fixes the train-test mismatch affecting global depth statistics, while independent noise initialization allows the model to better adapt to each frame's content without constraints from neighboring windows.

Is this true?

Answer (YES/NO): YES